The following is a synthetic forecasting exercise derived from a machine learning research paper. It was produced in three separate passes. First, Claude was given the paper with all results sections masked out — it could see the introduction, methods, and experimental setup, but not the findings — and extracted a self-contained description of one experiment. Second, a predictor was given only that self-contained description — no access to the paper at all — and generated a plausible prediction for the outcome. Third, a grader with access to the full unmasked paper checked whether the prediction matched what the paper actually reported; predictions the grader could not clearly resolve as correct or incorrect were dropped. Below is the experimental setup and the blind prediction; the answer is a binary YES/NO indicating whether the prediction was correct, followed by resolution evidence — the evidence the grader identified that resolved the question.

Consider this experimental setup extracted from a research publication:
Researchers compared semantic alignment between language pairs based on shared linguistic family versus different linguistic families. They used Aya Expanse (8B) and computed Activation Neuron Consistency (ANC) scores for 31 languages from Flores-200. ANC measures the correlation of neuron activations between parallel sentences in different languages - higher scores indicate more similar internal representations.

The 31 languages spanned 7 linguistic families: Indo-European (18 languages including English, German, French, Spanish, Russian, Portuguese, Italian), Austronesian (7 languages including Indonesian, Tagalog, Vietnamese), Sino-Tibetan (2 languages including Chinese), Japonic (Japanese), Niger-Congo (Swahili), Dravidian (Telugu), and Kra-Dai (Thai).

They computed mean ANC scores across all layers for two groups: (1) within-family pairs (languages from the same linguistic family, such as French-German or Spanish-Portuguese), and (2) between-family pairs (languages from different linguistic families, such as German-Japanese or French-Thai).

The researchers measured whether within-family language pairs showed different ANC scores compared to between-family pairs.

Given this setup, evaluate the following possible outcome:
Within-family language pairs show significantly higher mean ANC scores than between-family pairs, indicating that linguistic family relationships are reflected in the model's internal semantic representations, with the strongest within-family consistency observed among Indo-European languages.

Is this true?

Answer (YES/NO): NO